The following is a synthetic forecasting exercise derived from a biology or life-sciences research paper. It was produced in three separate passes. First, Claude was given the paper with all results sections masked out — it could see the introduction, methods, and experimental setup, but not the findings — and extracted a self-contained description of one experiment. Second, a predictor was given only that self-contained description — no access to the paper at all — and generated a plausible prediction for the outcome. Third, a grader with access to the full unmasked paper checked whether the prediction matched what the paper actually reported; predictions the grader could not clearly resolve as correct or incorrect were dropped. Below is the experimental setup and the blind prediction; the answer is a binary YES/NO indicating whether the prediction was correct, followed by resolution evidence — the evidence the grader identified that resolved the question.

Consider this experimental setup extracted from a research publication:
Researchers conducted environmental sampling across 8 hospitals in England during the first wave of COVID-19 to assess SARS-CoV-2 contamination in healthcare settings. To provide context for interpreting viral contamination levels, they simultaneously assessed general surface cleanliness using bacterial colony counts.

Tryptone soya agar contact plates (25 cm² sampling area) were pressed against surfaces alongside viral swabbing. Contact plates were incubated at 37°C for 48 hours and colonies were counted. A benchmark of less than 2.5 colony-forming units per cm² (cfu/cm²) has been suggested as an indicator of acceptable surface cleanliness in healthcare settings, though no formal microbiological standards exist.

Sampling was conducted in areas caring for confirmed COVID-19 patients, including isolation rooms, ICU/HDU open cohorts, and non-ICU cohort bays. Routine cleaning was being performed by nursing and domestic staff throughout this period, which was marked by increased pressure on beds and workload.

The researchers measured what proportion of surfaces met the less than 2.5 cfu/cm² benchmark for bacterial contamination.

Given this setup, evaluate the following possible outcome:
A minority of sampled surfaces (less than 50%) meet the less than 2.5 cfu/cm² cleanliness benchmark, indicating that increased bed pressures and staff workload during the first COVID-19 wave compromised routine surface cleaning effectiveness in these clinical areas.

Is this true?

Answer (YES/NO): NO